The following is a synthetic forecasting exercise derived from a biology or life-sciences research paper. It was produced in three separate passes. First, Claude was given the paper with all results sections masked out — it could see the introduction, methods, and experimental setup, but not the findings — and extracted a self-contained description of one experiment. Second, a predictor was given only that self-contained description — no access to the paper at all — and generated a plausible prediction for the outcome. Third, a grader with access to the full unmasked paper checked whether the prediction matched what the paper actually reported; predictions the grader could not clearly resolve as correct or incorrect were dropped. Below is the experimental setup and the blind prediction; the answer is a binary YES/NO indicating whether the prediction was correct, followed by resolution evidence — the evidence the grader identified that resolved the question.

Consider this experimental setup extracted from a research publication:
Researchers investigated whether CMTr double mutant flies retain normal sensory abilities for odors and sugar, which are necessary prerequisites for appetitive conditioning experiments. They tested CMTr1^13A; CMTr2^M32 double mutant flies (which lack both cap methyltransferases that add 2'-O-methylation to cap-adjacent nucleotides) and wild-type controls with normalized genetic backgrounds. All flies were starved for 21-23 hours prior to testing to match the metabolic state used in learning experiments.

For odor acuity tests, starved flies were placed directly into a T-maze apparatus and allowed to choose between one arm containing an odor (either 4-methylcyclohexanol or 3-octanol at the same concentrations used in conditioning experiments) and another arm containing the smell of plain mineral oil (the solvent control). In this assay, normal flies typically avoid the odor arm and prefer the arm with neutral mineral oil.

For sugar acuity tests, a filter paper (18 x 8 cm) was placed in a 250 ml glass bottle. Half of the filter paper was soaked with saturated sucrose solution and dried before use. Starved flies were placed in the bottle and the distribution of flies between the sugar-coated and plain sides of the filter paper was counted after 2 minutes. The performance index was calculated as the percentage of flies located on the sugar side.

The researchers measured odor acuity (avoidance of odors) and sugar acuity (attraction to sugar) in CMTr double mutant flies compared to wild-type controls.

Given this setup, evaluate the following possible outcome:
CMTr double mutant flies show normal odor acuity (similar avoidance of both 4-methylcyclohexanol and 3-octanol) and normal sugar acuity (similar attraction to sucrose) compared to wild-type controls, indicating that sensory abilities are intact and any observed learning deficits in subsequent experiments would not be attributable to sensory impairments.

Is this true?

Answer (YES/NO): YES